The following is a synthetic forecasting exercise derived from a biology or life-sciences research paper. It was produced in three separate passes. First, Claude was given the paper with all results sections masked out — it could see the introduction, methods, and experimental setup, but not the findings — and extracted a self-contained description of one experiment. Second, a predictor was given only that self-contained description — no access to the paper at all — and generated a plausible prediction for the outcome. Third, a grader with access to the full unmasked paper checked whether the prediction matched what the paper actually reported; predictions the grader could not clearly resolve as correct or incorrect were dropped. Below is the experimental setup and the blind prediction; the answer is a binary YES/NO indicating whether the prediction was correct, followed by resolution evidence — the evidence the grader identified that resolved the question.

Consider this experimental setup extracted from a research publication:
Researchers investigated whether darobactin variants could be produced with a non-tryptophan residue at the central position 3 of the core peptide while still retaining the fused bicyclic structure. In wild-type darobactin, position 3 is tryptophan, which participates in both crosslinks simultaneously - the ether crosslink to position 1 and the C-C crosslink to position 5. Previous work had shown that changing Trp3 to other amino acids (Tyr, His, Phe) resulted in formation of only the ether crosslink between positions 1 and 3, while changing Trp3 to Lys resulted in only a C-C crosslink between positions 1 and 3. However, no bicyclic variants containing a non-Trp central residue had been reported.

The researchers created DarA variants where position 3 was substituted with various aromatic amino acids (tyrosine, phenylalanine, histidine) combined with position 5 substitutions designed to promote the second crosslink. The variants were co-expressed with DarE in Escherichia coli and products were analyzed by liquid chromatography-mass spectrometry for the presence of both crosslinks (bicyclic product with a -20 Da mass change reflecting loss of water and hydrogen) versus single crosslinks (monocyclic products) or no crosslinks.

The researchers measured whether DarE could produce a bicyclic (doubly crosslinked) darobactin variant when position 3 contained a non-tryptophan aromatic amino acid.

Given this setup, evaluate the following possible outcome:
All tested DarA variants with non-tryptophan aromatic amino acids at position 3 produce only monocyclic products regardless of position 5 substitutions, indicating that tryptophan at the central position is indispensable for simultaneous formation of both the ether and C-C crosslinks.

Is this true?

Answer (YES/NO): NO